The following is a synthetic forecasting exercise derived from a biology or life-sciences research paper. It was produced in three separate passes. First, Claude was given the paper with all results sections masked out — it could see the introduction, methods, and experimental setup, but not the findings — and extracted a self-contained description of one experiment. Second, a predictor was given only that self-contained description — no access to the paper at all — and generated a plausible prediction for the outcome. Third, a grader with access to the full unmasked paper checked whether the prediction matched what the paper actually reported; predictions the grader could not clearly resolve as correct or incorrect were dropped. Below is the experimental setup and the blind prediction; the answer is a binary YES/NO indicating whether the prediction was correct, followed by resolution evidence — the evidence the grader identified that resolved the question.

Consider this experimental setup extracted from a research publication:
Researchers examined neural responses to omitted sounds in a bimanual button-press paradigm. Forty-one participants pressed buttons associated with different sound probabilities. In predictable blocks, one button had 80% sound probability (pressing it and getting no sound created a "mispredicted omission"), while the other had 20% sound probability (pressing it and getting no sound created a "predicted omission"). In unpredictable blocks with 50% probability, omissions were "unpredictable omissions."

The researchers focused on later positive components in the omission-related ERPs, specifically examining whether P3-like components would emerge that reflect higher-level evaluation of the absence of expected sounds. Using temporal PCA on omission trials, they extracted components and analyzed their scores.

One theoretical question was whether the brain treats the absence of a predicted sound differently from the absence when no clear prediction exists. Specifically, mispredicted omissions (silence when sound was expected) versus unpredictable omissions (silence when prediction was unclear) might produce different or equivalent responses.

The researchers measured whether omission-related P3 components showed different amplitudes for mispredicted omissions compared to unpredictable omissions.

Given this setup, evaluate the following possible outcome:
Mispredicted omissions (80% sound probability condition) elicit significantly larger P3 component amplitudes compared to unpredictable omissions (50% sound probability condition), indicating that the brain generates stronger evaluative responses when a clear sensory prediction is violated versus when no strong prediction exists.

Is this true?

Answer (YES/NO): NO